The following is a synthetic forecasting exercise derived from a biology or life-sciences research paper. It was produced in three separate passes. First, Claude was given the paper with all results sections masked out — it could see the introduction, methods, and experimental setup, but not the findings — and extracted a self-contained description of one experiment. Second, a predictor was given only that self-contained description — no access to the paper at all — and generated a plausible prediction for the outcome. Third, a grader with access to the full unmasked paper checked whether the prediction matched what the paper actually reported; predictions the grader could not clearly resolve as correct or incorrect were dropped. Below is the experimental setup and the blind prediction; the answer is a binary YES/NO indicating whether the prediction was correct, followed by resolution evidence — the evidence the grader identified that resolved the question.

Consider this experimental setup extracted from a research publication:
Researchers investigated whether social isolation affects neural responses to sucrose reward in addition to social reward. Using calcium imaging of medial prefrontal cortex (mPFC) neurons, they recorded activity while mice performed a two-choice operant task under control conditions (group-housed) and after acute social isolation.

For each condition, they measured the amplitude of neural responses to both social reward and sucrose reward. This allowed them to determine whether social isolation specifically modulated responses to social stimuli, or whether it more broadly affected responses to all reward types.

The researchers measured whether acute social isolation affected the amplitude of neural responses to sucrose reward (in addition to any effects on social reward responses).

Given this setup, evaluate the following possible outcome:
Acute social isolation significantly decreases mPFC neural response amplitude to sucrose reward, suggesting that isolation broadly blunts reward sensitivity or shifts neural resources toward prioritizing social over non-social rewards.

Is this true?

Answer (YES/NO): NO